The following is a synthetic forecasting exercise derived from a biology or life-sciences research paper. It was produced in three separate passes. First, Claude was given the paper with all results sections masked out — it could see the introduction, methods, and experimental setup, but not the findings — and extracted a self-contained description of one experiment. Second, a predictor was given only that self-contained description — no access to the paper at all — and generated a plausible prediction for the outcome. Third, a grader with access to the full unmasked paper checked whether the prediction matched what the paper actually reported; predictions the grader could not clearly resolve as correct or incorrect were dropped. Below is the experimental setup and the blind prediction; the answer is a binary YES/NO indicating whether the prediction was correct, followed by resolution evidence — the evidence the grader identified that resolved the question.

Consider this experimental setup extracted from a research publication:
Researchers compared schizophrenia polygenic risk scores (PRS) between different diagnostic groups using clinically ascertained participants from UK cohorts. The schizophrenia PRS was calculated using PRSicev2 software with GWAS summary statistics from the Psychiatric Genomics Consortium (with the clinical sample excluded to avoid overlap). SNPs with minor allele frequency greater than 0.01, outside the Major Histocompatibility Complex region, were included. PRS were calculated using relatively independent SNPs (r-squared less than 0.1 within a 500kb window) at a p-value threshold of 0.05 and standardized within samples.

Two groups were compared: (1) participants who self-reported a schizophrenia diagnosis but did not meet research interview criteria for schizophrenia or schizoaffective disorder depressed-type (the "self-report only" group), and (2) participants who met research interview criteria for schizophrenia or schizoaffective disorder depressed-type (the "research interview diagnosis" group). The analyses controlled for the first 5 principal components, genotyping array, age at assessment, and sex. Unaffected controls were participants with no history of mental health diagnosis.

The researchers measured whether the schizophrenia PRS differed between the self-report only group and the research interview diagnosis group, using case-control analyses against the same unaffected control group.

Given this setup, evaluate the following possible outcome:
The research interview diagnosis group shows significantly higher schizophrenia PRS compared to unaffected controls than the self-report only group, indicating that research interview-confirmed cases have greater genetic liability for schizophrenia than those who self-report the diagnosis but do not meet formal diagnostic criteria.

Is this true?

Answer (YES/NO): NO